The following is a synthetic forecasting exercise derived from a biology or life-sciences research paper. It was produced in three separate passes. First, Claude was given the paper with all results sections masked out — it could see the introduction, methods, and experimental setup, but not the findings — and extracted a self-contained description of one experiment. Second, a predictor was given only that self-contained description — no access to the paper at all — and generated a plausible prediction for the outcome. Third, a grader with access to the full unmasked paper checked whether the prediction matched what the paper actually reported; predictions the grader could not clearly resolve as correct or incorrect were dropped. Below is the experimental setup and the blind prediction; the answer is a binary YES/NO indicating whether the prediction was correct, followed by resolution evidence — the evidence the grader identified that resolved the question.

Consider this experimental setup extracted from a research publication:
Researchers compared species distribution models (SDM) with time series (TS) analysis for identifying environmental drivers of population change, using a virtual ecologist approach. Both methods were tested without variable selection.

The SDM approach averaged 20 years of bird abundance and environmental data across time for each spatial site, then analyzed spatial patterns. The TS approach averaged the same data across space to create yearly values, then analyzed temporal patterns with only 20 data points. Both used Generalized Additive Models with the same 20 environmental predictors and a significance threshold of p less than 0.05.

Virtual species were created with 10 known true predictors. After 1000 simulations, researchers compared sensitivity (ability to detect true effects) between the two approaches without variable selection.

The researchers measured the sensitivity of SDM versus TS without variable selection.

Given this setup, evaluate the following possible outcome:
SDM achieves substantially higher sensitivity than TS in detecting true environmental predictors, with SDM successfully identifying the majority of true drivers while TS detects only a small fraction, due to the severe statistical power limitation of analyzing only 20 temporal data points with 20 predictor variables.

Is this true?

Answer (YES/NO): NO